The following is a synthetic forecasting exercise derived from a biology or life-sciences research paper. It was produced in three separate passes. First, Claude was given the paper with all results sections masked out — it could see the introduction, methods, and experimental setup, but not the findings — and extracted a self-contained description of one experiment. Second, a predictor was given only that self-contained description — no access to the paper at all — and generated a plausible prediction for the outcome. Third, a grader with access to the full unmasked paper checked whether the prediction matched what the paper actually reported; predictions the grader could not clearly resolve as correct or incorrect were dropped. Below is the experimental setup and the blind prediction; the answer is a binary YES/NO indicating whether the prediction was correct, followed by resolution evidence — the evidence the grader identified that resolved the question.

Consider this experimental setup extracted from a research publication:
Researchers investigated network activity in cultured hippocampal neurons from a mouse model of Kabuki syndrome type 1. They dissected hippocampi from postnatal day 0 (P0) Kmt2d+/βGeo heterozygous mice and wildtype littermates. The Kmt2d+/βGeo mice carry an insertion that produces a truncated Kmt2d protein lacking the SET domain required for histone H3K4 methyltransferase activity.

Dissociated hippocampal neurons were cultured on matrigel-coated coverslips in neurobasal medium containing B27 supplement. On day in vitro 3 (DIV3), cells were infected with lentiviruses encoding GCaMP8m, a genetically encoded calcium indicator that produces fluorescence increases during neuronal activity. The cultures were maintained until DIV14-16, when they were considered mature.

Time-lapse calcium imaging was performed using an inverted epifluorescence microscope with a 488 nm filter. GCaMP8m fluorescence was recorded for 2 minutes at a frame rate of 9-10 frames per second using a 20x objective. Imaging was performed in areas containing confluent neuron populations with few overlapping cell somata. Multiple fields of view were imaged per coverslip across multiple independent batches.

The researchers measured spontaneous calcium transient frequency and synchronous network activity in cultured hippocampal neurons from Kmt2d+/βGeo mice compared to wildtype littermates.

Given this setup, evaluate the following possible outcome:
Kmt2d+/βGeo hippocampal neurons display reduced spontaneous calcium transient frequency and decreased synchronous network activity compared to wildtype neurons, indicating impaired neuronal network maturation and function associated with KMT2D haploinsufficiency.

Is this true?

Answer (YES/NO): NO